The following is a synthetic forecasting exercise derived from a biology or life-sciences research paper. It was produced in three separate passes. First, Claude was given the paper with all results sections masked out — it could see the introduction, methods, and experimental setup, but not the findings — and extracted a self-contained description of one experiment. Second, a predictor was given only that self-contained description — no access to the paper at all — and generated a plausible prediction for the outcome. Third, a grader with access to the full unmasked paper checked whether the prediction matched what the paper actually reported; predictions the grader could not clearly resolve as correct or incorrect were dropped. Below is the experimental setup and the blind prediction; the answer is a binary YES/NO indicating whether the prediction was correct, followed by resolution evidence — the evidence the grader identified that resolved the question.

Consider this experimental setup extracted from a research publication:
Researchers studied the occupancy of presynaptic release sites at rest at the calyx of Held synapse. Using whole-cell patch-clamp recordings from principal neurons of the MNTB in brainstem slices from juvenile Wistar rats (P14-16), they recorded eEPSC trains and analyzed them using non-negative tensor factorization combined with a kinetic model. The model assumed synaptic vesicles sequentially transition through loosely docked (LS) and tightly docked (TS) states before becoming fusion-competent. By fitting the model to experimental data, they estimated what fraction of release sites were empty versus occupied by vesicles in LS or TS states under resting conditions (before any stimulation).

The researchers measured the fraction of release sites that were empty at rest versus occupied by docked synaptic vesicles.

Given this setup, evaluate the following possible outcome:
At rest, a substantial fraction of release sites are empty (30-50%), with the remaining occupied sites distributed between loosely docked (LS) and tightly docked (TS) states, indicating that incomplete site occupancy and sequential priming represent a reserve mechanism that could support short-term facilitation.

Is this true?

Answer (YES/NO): NO